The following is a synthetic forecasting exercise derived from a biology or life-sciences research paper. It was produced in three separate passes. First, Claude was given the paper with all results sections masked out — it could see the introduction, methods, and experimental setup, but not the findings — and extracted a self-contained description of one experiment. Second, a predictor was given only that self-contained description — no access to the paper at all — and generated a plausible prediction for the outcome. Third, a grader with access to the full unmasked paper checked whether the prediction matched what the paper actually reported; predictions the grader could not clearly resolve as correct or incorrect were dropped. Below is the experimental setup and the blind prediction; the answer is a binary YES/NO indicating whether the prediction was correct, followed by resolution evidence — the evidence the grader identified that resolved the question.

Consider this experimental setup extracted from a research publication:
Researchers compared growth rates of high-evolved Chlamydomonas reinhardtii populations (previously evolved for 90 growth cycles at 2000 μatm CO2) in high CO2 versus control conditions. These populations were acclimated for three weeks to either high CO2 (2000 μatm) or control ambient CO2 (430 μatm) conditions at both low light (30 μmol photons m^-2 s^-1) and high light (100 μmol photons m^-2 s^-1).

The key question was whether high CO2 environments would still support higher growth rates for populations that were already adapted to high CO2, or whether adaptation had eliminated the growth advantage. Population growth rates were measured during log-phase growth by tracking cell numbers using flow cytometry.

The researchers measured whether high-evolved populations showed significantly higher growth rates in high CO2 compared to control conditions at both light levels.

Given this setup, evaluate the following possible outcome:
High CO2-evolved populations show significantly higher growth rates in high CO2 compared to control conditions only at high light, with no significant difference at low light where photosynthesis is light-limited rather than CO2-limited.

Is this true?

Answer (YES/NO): NO